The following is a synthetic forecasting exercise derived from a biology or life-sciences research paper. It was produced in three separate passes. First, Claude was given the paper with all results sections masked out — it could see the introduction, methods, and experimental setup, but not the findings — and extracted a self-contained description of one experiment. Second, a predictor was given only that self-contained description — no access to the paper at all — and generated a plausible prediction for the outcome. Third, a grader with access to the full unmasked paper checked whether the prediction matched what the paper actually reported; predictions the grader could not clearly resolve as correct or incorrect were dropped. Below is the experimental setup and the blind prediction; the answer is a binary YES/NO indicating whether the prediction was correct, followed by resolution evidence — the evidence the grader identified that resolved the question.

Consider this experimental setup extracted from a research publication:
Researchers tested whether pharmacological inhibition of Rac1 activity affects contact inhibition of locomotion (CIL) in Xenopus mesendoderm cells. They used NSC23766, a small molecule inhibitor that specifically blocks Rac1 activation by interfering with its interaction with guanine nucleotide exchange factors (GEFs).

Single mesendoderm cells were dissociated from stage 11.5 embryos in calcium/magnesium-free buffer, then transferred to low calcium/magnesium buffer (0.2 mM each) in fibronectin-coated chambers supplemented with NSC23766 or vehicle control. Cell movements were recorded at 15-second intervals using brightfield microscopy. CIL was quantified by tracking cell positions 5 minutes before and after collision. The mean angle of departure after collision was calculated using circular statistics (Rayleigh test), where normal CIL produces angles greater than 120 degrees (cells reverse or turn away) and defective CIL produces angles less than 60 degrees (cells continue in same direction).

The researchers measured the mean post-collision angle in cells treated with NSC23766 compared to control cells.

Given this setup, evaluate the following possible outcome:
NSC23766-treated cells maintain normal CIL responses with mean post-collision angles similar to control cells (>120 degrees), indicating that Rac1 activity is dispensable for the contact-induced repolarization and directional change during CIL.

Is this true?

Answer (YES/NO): NO